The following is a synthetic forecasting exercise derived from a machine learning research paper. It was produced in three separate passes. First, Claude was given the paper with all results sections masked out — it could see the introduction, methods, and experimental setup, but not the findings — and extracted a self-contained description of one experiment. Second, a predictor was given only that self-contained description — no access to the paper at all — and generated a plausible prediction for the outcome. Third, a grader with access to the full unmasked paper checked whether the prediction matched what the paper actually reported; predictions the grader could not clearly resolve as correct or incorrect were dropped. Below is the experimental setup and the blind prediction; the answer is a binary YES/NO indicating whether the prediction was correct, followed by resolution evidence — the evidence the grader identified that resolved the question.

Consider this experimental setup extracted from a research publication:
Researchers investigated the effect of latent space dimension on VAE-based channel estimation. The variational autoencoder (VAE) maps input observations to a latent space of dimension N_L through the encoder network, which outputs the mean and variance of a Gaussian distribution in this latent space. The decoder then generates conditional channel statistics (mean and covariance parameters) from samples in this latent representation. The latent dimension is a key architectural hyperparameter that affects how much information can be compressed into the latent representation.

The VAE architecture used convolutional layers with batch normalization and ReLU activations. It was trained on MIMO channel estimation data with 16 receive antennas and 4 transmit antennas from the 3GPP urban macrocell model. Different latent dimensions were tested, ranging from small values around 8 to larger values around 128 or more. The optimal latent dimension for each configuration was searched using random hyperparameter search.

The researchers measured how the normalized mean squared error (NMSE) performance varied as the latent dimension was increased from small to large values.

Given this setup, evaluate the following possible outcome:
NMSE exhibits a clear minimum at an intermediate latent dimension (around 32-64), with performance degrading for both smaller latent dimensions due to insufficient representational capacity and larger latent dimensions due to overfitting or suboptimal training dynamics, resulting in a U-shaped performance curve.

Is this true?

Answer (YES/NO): NO